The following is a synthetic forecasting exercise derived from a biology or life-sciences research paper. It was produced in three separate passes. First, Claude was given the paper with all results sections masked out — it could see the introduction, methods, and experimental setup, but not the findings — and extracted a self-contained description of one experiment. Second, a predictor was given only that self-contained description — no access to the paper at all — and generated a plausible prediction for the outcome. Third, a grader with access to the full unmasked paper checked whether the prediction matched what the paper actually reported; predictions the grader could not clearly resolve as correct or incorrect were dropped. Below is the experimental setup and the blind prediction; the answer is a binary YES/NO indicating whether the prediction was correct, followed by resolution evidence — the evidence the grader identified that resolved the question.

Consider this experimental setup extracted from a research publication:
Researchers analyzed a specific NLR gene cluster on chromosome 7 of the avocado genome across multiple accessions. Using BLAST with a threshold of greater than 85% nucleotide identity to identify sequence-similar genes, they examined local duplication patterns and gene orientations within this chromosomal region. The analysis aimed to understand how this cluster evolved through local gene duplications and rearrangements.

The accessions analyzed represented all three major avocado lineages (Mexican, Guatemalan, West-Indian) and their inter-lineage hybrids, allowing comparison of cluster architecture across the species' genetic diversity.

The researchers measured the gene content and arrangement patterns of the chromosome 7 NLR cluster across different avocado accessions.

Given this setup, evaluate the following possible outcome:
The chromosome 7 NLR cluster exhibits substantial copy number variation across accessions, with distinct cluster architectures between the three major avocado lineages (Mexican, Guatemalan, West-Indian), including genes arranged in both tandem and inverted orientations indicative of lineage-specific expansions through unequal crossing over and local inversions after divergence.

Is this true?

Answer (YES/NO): YES